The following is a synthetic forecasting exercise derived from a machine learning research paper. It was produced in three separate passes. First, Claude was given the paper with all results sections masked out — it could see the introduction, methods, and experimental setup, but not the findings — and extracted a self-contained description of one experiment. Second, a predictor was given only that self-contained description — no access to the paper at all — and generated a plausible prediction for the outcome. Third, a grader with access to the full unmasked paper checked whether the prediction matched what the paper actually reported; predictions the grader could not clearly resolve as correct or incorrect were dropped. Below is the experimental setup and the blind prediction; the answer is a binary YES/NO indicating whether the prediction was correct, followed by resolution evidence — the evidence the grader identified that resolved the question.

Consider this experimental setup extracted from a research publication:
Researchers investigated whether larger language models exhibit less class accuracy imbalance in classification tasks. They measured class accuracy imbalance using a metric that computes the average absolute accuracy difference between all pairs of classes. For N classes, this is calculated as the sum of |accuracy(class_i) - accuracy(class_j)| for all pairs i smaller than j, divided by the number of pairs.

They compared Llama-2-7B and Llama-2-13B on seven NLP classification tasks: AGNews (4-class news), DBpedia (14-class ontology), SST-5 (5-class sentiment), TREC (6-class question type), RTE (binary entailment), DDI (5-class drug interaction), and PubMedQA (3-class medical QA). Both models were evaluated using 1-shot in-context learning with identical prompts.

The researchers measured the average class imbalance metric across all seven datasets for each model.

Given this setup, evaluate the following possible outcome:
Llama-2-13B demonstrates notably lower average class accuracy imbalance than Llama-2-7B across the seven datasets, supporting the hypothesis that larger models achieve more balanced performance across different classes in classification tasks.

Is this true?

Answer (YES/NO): NO